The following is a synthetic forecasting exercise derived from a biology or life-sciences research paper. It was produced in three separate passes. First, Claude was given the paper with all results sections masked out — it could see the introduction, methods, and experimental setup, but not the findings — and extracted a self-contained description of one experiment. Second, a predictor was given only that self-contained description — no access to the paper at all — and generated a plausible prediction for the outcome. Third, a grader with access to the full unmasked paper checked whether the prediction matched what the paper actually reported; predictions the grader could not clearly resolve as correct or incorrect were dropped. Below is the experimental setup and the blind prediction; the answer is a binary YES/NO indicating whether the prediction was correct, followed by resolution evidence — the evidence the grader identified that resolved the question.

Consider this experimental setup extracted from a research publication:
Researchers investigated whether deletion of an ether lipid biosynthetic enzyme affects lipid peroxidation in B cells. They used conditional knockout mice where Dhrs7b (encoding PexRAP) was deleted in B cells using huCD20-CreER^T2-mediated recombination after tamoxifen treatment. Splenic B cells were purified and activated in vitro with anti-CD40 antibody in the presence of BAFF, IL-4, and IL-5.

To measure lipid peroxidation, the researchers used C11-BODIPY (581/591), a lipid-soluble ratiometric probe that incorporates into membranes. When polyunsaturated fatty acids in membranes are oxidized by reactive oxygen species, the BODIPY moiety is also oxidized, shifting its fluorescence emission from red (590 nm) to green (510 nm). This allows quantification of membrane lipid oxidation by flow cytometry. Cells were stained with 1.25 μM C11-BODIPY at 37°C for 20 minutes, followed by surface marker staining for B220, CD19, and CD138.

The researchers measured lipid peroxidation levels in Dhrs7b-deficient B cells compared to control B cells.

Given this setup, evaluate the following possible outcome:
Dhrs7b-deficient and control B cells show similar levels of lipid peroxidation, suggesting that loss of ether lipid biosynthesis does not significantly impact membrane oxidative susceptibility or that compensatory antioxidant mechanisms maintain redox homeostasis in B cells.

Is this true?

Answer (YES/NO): NO